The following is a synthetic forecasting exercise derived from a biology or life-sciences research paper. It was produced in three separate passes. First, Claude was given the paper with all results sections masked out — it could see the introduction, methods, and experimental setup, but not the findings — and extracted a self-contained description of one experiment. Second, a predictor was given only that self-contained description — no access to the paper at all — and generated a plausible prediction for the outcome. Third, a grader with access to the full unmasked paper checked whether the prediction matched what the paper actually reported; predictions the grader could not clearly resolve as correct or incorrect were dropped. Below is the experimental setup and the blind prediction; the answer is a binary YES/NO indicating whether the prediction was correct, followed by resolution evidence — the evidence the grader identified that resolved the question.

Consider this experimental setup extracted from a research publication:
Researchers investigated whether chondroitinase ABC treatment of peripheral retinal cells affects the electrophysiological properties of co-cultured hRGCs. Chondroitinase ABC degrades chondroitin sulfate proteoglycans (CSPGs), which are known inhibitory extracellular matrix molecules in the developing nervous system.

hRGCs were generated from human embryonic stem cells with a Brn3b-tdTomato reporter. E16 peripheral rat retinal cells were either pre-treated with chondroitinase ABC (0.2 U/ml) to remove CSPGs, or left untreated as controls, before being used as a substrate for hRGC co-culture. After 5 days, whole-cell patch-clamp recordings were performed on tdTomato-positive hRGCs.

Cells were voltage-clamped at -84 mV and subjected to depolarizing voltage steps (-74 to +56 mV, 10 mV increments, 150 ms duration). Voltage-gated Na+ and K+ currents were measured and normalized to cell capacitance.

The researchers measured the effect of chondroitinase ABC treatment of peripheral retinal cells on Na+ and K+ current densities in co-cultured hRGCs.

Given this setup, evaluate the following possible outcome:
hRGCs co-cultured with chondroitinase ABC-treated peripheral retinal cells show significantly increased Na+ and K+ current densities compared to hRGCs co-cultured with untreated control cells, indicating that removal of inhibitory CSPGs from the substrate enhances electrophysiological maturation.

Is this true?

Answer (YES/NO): NO